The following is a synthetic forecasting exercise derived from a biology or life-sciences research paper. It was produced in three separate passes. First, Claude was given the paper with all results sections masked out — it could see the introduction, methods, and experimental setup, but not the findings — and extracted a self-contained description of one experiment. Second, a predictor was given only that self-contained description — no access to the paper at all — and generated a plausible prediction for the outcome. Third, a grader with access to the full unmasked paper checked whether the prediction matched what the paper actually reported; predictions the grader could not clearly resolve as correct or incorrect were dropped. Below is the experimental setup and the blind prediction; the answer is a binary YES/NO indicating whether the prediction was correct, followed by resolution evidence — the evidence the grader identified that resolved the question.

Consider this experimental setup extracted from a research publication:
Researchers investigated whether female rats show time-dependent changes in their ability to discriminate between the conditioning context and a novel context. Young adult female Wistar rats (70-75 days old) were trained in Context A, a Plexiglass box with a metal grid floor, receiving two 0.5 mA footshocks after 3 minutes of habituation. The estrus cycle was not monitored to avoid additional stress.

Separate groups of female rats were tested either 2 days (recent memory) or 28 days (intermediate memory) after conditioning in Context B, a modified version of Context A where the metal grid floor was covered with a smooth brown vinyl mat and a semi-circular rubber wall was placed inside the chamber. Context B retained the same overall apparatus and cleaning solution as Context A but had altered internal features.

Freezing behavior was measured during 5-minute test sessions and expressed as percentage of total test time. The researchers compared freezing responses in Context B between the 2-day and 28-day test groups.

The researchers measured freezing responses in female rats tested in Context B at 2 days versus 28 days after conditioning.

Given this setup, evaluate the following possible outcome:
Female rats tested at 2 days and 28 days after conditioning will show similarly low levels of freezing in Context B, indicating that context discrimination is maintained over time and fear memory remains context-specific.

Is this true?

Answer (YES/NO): NO